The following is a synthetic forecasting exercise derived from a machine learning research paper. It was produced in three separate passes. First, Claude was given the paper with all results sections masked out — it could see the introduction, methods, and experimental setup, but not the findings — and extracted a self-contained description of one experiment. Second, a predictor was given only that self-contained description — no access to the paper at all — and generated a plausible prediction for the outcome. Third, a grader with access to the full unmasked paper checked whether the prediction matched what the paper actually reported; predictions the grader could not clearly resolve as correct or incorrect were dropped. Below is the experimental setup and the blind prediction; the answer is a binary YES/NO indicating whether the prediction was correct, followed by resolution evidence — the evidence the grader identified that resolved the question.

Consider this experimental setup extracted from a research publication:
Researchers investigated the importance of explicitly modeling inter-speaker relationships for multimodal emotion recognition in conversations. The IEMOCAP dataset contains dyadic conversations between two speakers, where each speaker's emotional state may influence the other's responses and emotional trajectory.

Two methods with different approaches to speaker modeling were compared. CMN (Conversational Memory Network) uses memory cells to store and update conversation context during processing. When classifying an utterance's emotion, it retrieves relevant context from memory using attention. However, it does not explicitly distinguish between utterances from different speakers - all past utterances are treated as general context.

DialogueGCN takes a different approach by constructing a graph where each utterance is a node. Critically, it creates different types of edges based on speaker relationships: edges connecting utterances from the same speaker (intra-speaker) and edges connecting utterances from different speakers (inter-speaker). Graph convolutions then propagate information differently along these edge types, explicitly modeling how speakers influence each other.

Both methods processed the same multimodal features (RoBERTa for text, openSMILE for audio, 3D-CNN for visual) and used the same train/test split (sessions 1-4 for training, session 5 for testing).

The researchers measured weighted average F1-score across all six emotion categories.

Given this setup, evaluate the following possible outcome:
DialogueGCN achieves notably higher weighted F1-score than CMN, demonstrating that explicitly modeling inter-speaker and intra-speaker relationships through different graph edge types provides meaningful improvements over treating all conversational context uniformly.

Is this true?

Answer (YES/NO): YES